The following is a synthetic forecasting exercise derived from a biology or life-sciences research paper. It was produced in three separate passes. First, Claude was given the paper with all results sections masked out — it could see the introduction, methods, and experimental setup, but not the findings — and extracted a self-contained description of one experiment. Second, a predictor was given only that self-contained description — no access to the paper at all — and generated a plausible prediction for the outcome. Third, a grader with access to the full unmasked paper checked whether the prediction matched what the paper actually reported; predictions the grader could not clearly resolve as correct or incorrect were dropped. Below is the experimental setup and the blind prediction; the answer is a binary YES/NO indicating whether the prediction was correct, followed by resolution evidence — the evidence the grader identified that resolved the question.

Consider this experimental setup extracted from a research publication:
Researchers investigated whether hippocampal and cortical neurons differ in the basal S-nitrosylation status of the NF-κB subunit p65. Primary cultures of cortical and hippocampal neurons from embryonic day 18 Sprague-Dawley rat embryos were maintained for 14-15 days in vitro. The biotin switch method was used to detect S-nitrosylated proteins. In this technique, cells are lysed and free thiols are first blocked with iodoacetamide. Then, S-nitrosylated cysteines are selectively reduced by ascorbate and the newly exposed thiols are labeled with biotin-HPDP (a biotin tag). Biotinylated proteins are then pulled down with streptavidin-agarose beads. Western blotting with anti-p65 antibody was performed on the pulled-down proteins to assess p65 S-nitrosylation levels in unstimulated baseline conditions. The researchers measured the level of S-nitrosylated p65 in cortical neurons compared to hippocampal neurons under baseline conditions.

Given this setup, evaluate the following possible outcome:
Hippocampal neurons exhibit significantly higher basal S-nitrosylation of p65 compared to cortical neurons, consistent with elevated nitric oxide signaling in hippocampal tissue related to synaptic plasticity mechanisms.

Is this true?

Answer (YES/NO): NO